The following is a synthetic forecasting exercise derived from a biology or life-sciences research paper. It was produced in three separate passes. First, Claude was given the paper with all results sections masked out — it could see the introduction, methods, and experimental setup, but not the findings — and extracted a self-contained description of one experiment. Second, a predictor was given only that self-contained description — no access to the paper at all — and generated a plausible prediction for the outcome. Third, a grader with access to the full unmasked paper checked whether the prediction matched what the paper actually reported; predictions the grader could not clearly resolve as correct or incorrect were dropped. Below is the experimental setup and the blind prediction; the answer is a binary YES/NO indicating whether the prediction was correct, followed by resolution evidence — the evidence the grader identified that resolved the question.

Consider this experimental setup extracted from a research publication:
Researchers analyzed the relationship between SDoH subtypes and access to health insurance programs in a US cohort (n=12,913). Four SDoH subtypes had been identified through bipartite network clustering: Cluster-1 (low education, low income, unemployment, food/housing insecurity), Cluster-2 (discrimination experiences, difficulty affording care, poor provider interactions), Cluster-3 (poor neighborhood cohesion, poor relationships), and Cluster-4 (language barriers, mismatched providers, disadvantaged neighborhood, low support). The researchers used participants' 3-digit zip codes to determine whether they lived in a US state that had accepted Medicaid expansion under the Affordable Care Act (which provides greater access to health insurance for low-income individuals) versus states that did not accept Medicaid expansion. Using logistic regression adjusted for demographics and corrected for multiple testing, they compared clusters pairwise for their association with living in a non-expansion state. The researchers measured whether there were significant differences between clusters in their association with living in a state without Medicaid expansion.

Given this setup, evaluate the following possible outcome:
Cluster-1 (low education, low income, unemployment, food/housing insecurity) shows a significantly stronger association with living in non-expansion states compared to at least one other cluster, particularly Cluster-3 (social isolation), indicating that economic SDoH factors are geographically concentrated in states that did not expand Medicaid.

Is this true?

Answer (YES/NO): NO